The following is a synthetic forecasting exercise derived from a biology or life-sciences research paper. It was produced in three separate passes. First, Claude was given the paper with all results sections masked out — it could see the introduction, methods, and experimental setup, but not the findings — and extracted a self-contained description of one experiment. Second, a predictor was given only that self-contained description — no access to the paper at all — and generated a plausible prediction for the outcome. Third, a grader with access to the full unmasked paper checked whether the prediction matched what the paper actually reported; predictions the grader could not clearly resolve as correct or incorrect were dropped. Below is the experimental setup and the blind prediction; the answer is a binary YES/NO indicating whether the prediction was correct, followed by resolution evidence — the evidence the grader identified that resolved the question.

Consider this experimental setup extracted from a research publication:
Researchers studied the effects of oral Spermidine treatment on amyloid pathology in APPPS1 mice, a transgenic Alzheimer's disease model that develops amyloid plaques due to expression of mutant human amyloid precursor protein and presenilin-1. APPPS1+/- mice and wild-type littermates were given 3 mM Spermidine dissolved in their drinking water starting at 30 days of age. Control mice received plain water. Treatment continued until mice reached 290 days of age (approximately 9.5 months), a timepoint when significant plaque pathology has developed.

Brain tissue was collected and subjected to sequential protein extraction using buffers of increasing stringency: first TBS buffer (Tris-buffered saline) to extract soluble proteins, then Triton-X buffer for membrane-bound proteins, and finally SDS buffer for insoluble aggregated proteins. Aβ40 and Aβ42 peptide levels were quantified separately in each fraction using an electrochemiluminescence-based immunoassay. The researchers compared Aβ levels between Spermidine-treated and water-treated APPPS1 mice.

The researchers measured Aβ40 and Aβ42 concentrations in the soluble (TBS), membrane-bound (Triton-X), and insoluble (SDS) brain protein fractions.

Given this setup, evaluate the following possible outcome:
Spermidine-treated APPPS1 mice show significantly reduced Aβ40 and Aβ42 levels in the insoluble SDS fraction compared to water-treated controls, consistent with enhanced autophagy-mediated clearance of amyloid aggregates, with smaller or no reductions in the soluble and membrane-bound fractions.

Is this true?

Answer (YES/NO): NO